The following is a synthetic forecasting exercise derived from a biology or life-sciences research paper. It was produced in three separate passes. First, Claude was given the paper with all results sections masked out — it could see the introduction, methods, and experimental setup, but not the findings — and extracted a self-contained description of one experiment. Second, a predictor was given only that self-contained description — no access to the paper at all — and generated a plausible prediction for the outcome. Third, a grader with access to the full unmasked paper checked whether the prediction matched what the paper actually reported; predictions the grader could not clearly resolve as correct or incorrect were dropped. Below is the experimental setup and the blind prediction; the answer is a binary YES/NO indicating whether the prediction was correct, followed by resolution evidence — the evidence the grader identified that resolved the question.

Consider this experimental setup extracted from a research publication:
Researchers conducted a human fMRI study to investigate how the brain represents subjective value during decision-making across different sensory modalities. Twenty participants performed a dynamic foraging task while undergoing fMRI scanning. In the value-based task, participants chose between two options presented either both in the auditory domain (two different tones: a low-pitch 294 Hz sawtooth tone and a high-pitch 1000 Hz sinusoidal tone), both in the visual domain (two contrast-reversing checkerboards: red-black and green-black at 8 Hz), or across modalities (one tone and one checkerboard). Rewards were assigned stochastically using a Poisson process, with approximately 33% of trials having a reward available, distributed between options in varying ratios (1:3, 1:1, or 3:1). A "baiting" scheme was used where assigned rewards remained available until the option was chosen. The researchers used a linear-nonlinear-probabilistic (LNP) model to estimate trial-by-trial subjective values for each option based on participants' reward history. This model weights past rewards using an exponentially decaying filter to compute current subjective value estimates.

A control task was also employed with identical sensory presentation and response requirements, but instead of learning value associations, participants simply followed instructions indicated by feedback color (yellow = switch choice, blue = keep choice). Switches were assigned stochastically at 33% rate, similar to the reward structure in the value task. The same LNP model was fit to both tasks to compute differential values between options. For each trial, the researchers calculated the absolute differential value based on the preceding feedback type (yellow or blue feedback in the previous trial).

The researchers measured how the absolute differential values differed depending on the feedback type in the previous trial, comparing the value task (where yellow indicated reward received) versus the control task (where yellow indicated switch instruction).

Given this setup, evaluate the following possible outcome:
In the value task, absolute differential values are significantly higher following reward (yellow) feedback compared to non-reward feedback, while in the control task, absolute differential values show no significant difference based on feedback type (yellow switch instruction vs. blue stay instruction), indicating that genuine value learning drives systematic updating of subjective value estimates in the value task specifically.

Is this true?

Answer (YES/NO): YES